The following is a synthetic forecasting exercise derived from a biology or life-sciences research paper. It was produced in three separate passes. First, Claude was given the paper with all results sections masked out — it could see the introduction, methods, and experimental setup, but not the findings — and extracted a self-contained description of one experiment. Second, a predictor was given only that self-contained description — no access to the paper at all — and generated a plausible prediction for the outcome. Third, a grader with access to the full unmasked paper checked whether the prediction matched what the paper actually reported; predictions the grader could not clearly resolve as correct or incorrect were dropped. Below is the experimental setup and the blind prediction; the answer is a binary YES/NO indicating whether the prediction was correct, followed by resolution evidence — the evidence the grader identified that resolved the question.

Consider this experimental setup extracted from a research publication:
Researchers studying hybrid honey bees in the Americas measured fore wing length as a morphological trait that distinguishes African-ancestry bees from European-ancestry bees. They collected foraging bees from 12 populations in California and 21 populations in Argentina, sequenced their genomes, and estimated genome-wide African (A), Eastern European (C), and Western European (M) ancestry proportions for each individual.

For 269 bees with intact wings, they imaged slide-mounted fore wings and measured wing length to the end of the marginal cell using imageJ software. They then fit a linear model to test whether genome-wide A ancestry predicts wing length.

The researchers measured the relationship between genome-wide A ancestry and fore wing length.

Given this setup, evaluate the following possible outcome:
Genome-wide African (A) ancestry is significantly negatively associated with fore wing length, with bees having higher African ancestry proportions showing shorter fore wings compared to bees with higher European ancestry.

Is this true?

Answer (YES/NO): YES